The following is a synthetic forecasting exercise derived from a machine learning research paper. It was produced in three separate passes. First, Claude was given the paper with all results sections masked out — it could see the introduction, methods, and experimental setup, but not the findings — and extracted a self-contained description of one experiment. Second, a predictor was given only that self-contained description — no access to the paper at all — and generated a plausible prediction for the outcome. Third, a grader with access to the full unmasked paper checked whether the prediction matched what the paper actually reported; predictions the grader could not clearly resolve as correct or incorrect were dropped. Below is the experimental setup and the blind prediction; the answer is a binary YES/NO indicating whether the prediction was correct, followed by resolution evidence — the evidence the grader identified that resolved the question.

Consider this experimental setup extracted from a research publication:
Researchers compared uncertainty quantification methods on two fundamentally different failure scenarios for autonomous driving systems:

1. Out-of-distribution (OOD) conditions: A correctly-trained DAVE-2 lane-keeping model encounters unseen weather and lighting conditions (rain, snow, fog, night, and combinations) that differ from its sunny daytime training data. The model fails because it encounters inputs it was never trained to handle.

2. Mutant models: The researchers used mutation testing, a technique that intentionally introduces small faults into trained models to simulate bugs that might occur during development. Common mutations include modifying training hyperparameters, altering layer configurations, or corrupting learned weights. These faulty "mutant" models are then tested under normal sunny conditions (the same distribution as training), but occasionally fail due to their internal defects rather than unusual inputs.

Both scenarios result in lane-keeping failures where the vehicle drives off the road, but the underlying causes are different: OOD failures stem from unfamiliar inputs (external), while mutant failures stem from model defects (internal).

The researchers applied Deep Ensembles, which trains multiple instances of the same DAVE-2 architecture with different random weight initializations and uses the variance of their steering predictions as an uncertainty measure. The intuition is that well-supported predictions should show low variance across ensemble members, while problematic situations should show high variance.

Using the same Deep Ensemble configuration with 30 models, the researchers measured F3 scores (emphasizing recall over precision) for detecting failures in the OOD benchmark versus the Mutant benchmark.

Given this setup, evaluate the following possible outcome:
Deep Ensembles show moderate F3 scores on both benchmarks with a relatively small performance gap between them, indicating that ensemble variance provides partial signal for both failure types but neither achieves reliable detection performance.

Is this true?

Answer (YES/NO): NO